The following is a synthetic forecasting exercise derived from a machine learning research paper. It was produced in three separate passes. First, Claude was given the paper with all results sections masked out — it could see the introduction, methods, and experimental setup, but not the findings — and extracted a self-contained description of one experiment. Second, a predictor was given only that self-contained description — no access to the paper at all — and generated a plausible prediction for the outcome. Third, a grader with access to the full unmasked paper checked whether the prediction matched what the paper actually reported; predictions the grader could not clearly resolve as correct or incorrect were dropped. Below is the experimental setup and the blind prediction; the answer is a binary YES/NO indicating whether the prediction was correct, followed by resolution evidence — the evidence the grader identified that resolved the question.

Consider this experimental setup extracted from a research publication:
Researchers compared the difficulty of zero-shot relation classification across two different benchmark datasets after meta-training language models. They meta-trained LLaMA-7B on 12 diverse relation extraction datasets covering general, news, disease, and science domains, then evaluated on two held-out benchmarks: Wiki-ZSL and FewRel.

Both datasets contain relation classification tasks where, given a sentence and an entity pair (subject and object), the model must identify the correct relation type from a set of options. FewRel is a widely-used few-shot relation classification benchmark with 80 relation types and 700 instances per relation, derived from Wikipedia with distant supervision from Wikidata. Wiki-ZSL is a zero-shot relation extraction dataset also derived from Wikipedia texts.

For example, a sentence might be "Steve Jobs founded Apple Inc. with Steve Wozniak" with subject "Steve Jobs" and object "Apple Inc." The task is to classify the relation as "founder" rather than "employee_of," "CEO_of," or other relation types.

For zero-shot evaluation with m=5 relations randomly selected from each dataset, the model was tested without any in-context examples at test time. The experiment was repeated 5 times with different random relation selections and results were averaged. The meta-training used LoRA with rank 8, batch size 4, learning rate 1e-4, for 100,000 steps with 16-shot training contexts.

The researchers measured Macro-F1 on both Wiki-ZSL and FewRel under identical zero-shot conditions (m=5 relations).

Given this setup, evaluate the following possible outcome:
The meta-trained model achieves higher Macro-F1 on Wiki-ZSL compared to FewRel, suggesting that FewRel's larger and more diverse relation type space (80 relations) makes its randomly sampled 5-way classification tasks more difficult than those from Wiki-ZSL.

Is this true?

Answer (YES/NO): NO